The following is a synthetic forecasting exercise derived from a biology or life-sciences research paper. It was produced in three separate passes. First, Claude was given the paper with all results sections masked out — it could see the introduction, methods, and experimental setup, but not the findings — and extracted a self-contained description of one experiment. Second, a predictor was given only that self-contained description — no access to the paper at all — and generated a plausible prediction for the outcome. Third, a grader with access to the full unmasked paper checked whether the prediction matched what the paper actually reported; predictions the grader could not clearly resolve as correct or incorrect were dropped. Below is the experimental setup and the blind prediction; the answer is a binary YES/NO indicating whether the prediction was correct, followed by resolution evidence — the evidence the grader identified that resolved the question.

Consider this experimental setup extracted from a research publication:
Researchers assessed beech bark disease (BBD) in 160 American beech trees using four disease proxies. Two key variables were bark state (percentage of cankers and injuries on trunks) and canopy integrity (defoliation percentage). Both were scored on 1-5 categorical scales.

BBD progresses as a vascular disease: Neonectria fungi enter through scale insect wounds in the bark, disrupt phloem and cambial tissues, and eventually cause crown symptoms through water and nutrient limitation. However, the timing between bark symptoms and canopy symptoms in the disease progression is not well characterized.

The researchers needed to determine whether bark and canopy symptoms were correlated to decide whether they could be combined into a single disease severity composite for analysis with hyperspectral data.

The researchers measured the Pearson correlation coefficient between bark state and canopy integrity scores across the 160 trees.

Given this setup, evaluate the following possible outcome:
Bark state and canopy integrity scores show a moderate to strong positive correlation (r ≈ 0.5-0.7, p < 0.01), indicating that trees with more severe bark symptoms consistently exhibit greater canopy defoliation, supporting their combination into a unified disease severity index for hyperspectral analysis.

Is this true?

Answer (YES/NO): YES